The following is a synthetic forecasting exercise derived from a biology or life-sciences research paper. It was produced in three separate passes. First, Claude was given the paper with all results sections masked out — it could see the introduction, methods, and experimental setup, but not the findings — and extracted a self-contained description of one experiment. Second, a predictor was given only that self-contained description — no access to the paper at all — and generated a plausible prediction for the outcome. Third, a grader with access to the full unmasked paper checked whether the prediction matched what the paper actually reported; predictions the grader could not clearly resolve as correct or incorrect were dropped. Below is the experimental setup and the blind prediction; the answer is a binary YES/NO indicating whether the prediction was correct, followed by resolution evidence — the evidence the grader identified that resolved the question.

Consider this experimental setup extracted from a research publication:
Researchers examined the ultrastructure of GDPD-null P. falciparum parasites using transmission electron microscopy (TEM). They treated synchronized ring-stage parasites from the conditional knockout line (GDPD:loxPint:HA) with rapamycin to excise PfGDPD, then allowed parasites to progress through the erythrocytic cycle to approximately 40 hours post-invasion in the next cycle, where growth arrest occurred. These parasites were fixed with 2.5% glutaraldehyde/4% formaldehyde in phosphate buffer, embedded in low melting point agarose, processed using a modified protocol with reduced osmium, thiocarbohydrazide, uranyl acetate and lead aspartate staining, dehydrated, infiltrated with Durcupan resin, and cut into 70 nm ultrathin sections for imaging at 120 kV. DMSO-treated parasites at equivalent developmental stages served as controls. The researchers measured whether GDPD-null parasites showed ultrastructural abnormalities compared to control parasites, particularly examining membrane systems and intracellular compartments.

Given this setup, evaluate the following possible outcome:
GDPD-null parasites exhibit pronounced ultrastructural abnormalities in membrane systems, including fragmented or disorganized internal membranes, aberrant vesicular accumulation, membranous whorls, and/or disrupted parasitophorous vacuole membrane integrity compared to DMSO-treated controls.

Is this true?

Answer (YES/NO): NO